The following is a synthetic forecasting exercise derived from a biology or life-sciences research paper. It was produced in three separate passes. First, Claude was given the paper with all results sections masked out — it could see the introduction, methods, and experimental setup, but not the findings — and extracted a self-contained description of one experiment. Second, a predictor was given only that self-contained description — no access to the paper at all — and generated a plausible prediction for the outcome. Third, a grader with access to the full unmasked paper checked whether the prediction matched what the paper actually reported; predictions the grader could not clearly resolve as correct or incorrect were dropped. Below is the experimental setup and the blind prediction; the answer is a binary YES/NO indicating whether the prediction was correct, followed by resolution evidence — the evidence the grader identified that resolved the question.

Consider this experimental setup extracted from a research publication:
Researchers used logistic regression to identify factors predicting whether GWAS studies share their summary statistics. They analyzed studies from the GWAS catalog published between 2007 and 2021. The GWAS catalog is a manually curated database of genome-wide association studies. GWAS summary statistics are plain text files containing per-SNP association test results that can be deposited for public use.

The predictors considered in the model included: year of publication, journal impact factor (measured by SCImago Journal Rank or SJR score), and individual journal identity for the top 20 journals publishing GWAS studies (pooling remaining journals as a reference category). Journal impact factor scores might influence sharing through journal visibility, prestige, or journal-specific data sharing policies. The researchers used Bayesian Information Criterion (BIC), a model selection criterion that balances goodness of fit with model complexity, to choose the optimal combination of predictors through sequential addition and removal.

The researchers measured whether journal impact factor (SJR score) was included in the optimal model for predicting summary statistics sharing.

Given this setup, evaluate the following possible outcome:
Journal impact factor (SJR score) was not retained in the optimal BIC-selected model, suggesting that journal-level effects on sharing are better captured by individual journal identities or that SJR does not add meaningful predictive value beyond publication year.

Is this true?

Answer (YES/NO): NO